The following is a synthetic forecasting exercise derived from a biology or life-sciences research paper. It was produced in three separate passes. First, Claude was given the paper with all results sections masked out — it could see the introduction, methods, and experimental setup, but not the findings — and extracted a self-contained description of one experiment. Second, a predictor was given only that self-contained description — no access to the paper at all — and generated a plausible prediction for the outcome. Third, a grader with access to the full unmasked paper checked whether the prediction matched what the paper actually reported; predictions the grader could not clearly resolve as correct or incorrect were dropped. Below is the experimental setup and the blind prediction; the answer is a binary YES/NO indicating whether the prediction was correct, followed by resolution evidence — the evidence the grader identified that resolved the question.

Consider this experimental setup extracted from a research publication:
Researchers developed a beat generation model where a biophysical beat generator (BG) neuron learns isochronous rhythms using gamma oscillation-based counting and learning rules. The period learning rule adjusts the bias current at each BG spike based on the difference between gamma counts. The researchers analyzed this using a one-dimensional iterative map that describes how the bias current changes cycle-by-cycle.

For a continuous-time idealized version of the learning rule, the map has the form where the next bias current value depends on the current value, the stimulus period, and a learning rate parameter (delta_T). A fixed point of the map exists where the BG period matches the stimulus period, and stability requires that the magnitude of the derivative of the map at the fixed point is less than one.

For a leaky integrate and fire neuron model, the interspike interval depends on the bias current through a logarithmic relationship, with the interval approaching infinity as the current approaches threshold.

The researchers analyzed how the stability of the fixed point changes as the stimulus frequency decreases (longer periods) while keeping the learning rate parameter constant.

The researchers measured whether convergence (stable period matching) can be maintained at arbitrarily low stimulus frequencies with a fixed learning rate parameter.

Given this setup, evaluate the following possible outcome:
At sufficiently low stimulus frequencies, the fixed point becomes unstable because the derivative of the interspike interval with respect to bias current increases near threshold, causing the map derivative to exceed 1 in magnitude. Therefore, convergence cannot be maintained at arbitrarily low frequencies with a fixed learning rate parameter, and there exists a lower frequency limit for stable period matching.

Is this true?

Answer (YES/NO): YES